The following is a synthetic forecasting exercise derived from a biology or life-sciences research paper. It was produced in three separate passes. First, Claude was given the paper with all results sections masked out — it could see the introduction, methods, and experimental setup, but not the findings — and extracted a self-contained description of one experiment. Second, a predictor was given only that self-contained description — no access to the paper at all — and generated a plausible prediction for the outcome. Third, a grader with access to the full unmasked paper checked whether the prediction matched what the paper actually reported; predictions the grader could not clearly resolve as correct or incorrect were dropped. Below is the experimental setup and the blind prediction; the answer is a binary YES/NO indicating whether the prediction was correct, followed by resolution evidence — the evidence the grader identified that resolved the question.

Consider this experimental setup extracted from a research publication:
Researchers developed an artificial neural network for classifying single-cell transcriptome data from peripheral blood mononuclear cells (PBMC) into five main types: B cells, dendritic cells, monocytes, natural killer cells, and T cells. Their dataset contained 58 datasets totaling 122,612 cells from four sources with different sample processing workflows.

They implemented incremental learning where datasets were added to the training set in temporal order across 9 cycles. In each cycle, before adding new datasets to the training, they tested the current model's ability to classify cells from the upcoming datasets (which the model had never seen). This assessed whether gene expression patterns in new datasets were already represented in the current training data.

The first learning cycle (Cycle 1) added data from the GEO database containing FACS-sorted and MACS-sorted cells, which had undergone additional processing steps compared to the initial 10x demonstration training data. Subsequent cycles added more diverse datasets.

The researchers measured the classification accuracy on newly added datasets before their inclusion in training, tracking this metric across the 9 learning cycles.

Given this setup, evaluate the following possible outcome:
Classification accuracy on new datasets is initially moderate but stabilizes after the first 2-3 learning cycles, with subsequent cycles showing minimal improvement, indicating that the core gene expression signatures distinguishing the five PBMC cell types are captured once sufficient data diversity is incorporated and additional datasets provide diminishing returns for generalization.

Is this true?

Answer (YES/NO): NO